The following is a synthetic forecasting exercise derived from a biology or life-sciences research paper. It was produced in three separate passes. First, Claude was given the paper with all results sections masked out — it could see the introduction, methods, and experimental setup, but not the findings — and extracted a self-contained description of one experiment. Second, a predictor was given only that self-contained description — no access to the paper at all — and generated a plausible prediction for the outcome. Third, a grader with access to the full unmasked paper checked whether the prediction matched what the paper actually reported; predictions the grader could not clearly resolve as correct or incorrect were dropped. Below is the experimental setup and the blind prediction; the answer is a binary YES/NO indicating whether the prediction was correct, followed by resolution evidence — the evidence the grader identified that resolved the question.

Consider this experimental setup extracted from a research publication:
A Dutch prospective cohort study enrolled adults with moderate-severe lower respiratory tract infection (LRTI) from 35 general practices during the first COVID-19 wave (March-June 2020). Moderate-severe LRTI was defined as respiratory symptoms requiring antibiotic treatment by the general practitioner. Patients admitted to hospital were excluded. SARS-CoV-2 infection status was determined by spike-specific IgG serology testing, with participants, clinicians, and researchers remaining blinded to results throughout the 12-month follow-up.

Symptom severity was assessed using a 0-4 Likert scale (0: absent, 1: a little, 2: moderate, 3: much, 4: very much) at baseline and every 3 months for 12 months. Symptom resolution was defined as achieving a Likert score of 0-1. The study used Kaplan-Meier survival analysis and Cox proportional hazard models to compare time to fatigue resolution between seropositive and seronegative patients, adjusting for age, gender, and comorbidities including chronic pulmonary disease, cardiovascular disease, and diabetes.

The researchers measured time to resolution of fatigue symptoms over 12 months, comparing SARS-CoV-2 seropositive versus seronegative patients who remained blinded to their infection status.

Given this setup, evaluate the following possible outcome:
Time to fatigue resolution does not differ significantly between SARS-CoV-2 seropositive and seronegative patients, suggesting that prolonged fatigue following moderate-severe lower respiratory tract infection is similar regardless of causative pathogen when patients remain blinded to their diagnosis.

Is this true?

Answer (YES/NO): YES